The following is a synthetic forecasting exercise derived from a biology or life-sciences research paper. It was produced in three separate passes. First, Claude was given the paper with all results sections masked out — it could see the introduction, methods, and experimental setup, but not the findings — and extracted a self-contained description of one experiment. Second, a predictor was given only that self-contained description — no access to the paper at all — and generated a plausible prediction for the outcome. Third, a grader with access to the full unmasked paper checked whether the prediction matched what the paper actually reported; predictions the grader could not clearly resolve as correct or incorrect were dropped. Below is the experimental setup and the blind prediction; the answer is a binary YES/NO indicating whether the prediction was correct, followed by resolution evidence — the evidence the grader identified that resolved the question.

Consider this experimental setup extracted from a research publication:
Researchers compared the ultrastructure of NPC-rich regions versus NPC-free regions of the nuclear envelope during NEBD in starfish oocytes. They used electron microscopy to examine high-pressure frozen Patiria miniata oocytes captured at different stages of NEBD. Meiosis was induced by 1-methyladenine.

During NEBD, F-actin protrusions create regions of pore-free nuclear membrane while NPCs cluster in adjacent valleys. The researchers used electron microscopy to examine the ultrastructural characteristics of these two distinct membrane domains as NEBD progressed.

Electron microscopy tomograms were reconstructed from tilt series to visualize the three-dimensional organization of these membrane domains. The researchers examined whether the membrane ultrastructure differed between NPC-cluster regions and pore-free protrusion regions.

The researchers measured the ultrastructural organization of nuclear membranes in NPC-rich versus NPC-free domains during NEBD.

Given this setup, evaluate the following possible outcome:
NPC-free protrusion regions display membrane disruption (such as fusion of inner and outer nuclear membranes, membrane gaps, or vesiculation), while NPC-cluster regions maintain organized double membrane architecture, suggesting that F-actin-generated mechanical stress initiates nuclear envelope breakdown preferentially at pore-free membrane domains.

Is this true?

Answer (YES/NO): NO